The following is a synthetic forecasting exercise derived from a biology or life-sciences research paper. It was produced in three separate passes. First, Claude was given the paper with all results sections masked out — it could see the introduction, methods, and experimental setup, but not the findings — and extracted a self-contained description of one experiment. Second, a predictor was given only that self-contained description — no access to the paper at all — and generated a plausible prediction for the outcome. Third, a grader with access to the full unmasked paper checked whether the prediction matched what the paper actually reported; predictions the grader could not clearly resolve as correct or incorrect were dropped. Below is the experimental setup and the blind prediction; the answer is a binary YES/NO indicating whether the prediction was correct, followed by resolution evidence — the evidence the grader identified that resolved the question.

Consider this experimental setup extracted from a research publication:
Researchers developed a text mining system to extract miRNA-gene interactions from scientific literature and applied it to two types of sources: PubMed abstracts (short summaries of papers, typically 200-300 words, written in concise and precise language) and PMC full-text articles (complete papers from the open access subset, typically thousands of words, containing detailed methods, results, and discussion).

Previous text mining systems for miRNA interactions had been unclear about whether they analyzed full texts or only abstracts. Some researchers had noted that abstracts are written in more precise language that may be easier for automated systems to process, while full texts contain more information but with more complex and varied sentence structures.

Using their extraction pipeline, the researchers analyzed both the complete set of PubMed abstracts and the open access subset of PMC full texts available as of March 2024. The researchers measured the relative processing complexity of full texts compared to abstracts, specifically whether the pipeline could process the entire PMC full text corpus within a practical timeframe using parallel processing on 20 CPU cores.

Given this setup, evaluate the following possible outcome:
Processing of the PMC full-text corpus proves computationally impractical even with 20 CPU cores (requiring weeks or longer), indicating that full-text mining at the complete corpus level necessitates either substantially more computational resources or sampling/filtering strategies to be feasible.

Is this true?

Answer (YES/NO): NO